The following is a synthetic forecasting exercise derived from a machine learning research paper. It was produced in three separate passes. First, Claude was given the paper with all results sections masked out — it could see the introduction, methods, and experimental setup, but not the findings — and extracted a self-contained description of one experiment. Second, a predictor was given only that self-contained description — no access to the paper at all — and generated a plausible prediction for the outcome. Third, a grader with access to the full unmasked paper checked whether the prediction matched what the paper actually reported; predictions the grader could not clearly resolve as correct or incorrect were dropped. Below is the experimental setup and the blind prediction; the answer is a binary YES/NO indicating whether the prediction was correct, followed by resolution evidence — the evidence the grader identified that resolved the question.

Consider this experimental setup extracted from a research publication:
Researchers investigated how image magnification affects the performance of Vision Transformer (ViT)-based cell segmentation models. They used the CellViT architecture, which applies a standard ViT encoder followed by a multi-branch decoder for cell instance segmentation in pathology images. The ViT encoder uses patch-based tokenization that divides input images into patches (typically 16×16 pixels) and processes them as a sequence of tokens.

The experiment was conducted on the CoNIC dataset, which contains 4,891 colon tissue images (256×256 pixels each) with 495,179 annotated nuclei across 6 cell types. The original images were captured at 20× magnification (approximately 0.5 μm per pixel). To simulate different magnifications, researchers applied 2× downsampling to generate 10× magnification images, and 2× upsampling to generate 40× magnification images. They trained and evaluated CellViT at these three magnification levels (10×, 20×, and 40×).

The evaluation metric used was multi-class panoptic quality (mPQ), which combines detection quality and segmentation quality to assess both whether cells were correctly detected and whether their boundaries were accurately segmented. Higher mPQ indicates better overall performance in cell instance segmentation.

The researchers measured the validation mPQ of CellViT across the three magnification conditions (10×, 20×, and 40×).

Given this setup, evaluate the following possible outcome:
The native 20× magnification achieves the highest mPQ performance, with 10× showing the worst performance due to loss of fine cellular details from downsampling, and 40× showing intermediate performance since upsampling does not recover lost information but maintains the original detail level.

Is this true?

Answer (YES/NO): NO